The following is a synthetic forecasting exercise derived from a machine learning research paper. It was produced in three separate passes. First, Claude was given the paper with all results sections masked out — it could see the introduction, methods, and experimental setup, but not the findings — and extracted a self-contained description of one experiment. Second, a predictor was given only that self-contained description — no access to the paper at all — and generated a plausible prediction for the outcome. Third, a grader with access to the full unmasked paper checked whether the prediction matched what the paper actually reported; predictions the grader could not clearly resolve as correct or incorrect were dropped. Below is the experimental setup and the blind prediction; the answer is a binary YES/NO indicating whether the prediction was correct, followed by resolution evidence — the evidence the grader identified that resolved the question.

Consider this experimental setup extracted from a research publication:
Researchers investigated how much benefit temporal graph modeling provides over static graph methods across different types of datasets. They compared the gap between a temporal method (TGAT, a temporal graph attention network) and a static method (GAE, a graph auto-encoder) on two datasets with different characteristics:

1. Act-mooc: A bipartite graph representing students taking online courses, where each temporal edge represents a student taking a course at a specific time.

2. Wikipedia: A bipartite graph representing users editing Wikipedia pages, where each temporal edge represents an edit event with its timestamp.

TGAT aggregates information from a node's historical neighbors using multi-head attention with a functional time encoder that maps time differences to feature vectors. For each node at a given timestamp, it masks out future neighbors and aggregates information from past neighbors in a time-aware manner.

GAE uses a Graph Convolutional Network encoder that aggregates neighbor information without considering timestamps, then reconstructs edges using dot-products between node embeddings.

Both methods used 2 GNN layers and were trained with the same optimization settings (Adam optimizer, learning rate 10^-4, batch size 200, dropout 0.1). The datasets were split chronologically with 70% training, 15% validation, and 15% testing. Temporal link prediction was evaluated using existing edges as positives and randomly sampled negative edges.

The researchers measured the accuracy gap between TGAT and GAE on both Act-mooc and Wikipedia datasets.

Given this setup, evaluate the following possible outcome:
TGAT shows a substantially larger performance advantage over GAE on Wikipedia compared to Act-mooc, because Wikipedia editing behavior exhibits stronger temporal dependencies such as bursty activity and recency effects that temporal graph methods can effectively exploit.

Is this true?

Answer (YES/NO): YES